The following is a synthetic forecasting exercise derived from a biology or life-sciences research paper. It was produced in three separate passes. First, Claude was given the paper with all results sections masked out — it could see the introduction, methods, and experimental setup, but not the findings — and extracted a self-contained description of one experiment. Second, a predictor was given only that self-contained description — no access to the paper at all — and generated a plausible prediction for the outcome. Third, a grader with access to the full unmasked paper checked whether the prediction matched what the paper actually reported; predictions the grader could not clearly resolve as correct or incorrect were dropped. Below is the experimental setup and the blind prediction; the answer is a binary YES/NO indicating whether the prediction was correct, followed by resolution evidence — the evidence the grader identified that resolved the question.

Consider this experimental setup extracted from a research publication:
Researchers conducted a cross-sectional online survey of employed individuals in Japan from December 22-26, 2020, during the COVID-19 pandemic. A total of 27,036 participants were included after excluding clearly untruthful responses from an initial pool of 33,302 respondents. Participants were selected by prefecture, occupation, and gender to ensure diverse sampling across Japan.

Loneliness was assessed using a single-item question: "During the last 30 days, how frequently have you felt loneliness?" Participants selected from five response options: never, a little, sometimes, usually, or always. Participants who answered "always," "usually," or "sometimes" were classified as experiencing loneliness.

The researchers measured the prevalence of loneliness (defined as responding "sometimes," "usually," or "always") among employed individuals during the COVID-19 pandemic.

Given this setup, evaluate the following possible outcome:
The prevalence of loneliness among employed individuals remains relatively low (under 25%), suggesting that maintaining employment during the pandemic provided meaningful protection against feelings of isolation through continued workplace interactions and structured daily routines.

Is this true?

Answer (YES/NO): YES